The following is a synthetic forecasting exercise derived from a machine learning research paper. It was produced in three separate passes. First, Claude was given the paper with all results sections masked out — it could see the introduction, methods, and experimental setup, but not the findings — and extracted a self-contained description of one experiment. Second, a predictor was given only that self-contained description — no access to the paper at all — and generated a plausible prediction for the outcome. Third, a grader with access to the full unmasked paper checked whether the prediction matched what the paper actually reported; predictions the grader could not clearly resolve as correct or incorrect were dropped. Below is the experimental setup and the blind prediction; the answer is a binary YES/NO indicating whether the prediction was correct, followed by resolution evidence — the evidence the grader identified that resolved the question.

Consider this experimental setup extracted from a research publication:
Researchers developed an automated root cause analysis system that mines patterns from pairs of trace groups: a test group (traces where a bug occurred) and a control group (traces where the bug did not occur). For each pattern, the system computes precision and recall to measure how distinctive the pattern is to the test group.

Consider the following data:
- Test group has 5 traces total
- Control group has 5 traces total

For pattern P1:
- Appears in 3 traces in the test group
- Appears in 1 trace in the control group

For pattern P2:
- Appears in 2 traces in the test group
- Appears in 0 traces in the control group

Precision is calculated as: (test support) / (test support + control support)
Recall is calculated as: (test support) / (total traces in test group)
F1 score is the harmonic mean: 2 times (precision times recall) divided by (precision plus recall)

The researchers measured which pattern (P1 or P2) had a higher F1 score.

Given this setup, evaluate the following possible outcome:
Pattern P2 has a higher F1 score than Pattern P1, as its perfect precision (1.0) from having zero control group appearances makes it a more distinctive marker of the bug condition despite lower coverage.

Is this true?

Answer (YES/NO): NO